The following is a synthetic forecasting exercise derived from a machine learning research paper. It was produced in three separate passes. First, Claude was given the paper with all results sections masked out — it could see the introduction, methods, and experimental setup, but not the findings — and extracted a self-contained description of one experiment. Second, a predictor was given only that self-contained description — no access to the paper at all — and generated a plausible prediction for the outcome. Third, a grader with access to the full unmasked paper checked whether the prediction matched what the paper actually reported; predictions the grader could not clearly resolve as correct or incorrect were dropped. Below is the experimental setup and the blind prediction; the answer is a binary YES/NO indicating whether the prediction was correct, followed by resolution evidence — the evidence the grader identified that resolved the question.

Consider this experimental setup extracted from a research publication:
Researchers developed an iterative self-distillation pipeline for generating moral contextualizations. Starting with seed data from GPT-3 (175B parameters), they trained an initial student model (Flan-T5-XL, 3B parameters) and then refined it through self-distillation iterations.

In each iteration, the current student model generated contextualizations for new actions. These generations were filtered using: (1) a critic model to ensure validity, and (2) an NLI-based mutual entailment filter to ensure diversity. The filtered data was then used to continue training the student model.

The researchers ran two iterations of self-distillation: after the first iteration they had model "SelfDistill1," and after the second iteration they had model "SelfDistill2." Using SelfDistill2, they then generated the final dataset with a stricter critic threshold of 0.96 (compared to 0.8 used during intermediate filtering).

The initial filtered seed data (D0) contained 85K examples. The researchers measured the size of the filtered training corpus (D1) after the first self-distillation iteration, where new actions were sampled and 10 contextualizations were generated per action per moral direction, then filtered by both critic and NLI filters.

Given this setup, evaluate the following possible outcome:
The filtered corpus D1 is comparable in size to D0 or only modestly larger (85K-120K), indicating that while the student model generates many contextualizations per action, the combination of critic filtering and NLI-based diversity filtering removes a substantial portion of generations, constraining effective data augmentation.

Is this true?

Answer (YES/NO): NO